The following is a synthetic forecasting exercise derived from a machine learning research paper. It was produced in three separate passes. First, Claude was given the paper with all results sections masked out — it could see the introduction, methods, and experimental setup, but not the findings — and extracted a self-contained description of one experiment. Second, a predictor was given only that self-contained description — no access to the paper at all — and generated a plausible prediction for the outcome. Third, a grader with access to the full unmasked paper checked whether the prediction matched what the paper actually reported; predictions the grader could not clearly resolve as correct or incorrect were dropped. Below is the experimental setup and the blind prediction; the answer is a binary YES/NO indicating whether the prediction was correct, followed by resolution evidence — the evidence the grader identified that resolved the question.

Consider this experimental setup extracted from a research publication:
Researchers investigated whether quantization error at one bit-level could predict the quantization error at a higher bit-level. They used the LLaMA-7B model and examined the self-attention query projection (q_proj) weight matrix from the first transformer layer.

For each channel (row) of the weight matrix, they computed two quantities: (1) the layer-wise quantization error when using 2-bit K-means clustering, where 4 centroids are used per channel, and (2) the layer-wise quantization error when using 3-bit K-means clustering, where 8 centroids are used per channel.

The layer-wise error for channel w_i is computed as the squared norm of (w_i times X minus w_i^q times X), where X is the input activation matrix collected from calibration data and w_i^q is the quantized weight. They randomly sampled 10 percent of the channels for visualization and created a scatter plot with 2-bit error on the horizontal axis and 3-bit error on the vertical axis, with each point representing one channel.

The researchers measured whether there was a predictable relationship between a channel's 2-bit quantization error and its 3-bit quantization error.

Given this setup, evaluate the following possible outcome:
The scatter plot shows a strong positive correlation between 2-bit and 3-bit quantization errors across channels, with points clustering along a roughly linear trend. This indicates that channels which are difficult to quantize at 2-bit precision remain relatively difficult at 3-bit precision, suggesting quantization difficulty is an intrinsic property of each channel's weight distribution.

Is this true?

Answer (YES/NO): NO